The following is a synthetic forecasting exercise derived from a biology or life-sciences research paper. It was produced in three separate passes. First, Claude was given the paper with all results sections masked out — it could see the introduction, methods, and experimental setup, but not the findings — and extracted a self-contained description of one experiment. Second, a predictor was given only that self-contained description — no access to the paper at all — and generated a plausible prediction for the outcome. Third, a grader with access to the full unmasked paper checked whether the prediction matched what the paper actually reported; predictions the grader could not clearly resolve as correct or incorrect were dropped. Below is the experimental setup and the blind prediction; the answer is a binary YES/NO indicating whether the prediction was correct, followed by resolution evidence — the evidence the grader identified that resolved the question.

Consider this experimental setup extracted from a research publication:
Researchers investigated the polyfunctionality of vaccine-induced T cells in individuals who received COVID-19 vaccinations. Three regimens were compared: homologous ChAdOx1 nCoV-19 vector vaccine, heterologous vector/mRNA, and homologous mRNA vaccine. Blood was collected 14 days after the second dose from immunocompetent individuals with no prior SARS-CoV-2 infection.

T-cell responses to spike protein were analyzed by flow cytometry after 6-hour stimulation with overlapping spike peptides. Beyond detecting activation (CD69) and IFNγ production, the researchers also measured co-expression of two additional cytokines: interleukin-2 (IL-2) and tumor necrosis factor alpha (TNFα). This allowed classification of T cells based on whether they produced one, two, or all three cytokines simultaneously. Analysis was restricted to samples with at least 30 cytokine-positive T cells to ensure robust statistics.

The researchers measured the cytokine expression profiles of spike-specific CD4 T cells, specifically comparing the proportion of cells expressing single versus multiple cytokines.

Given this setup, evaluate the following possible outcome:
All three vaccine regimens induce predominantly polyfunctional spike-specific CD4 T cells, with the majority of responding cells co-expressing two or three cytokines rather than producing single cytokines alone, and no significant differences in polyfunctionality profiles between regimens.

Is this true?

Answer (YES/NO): NO